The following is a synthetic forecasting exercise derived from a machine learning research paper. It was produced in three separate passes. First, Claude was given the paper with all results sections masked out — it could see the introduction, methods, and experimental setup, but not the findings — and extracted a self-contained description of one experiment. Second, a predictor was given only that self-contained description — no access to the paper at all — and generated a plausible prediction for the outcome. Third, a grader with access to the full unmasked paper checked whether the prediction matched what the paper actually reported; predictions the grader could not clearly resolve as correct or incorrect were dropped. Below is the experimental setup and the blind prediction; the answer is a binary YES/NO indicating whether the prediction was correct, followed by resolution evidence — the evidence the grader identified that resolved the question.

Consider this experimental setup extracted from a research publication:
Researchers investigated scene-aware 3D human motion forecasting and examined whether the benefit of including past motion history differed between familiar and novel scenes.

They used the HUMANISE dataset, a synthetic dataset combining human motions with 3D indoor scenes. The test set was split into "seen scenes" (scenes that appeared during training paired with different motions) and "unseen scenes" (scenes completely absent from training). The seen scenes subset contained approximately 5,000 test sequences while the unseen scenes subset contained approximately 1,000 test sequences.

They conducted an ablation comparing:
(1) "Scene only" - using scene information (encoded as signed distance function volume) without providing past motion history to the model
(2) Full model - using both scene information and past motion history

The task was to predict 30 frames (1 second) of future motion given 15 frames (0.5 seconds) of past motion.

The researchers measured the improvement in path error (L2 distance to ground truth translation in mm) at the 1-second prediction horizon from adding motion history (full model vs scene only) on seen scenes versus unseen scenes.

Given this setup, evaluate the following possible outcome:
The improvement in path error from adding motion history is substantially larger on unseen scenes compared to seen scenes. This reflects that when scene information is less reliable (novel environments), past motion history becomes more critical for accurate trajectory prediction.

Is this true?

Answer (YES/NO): NO